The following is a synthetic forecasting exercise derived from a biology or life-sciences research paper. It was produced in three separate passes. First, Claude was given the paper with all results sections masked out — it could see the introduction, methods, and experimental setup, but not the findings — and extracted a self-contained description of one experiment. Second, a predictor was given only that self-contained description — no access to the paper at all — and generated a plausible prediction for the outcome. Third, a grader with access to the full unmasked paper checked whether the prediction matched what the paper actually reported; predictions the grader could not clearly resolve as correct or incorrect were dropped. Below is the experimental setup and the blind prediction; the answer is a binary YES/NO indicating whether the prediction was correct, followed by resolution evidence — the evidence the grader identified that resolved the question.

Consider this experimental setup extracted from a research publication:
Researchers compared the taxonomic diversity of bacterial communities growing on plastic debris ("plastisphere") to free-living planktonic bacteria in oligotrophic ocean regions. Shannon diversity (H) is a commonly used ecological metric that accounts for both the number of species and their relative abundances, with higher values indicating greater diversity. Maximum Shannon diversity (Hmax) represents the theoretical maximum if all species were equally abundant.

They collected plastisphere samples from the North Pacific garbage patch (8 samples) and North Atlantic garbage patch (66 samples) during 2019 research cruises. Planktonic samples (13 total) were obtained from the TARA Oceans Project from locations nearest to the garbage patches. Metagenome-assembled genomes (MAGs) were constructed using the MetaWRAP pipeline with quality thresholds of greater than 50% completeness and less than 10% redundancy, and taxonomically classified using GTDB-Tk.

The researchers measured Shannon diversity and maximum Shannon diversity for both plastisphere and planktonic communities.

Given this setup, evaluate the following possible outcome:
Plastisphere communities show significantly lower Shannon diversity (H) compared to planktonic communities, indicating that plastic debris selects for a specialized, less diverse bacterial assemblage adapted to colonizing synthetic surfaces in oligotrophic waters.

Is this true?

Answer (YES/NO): YES